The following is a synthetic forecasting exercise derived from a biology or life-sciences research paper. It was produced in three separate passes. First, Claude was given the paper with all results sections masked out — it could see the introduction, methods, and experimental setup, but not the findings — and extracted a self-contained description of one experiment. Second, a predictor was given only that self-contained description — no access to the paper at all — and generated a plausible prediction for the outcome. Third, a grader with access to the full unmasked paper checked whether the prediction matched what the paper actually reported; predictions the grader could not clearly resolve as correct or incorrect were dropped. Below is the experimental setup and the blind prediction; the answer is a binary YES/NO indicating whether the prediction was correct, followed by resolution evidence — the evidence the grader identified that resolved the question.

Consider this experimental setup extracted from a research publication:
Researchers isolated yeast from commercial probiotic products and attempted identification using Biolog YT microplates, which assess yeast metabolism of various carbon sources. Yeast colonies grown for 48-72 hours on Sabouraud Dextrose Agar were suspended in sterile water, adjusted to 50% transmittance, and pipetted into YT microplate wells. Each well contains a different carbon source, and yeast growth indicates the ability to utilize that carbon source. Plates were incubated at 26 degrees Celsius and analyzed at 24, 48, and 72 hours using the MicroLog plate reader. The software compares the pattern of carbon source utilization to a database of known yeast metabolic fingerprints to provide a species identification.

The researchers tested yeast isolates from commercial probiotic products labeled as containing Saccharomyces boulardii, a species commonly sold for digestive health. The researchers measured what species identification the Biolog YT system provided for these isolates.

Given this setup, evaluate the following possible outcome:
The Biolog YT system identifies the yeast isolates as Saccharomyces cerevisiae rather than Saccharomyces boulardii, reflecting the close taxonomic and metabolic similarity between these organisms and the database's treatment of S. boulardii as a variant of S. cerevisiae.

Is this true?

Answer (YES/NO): NO